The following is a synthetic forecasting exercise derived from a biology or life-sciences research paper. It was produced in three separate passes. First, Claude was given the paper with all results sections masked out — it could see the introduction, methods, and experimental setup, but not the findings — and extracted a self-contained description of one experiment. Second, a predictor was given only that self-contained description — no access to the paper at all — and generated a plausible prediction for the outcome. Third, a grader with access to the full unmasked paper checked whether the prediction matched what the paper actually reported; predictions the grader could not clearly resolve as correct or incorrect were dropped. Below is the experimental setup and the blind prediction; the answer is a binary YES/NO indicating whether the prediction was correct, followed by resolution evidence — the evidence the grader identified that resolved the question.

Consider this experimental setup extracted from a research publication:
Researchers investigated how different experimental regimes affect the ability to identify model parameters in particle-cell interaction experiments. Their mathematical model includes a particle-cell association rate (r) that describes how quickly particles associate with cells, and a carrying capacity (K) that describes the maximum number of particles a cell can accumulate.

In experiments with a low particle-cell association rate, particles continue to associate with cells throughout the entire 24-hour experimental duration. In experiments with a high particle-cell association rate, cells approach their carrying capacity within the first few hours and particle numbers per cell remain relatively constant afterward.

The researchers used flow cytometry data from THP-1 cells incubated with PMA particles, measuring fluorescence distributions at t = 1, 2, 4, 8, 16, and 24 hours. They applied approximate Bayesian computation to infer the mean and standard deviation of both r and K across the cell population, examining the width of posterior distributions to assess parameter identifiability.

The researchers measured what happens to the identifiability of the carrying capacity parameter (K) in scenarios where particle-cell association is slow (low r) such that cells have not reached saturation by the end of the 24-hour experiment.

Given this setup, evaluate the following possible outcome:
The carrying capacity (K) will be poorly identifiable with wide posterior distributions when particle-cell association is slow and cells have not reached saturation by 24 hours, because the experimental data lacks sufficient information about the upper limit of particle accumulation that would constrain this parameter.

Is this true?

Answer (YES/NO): YES